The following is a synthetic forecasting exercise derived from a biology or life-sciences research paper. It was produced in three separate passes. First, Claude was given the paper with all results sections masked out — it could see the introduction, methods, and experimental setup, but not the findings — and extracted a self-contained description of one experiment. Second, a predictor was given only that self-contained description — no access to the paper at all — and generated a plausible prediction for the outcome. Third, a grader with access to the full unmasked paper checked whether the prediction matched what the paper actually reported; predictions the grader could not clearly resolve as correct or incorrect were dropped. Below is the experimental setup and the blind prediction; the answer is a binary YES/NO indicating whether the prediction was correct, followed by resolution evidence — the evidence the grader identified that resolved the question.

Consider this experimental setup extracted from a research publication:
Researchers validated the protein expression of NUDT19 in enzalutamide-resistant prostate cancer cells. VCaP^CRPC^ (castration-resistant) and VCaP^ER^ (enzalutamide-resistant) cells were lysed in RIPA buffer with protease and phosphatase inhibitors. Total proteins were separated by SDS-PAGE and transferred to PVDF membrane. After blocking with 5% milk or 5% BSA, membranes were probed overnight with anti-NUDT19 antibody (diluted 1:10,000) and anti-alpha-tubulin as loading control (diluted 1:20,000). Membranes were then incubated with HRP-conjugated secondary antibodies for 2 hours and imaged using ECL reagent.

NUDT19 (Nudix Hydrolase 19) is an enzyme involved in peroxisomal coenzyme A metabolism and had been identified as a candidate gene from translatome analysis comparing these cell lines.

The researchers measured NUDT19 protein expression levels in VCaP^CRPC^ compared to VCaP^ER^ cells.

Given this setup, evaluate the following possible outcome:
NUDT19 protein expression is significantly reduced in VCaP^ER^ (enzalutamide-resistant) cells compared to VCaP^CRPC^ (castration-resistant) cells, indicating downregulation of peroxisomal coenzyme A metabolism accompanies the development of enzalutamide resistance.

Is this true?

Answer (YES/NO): NO